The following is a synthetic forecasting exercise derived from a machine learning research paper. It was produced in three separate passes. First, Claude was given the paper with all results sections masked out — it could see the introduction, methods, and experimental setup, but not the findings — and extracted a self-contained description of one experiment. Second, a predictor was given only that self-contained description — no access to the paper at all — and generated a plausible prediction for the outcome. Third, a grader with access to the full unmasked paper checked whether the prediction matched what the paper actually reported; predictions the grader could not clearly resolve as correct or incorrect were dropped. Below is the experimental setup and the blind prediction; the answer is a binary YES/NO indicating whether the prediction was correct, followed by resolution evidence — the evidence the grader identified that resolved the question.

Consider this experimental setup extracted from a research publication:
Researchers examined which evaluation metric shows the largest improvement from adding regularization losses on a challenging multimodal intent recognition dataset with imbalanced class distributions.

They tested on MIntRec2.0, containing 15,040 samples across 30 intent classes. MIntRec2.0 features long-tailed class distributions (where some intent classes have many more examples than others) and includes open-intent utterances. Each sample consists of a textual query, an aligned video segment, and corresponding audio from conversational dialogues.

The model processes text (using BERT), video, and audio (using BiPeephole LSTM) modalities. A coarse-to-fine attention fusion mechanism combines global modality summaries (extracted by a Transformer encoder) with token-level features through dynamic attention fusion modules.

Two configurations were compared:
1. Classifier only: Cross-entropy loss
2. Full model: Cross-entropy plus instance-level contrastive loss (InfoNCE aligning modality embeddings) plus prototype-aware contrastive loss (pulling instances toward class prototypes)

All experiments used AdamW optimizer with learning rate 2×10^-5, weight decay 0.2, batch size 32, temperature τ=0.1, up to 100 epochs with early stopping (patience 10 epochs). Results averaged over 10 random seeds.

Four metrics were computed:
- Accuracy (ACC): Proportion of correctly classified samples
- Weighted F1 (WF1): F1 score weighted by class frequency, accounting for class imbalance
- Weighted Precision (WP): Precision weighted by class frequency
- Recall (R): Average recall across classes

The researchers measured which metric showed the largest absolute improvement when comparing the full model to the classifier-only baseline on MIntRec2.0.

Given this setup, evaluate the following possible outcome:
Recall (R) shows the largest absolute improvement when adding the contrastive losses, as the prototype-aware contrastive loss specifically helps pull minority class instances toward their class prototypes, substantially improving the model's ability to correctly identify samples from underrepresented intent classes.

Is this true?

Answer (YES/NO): NO